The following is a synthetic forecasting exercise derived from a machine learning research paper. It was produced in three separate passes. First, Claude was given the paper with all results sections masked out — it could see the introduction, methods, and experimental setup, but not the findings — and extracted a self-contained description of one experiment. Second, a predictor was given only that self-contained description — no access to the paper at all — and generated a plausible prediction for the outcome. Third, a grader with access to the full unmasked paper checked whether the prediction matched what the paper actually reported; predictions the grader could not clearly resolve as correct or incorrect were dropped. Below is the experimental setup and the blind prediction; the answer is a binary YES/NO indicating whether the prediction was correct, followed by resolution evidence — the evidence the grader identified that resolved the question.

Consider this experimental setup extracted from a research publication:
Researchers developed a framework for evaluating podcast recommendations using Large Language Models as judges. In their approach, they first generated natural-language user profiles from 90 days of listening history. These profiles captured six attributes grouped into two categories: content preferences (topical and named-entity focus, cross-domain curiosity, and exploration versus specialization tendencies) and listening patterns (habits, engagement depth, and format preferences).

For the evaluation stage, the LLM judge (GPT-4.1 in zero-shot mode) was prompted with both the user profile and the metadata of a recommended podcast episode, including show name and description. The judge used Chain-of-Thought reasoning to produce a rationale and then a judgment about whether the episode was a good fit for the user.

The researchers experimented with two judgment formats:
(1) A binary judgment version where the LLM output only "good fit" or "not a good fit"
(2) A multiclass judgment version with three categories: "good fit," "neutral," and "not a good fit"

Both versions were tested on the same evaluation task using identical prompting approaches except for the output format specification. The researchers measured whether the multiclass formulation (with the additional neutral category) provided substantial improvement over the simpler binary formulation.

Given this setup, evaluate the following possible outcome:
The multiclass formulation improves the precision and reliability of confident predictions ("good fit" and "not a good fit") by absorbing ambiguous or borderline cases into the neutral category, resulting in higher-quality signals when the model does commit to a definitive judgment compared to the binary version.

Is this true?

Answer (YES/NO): NO